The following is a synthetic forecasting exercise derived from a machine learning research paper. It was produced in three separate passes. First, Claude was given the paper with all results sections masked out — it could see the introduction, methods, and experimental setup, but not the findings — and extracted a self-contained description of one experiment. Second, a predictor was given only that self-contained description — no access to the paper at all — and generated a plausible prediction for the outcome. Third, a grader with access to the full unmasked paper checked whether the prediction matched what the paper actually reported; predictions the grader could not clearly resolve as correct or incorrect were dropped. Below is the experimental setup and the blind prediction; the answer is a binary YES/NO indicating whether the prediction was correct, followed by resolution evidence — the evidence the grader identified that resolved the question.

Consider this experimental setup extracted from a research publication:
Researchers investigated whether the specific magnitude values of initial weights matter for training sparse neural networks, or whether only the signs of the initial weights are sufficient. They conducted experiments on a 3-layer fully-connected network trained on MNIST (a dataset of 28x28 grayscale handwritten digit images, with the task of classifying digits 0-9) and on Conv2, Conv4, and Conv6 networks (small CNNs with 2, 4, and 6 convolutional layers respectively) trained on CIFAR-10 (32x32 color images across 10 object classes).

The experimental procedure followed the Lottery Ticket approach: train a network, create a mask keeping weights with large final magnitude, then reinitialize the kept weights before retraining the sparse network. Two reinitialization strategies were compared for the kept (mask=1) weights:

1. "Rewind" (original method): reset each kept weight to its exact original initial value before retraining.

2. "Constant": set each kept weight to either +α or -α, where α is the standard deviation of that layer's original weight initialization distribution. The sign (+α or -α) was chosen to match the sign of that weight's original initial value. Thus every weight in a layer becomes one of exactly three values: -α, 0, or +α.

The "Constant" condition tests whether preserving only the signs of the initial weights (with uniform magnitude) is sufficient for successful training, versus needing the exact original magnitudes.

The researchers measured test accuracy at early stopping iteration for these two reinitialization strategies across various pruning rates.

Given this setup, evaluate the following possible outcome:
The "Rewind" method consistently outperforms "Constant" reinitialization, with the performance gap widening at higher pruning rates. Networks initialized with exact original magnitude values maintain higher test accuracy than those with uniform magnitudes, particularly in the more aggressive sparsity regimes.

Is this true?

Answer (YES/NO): NO